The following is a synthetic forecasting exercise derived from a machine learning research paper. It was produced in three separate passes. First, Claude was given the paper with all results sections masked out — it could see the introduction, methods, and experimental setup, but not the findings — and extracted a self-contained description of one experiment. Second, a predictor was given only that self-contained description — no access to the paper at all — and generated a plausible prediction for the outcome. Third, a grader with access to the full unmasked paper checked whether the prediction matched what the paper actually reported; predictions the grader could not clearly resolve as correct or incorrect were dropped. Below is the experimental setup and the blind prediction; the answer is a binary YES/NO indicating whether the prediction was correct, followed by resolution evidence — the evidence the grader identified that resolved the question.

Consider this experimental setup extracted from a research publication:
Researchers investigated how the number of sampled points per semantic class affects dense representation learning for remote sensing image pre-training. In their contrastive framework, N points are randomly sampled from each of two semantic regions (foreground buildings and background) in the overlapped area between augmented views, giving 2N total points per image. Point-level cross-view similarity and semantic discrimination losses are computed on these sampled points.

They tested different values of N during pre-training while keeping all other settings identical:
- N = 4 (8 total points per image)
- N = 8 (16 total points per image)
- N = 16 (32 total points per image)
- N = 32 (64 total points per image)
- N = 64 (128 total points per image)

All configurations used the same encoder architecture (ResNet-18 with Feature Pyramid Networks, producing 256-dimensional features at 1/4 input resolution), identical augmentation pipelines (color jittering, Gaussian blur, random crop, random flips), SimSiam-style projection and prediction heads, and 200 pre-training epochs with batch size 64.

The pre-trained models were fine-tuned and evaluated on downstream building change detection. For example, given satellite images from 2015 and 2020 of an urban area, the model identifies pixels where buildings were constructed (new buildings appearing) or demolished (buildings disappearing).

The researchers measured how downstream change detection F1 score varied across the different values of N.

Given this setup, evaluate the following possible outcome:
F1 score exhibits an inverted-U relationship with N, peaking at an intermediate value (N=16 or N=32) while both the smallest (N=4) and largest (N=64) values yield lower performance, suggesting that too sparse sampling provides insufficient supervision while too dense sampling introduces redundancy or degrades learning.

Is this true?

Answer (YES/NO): NO